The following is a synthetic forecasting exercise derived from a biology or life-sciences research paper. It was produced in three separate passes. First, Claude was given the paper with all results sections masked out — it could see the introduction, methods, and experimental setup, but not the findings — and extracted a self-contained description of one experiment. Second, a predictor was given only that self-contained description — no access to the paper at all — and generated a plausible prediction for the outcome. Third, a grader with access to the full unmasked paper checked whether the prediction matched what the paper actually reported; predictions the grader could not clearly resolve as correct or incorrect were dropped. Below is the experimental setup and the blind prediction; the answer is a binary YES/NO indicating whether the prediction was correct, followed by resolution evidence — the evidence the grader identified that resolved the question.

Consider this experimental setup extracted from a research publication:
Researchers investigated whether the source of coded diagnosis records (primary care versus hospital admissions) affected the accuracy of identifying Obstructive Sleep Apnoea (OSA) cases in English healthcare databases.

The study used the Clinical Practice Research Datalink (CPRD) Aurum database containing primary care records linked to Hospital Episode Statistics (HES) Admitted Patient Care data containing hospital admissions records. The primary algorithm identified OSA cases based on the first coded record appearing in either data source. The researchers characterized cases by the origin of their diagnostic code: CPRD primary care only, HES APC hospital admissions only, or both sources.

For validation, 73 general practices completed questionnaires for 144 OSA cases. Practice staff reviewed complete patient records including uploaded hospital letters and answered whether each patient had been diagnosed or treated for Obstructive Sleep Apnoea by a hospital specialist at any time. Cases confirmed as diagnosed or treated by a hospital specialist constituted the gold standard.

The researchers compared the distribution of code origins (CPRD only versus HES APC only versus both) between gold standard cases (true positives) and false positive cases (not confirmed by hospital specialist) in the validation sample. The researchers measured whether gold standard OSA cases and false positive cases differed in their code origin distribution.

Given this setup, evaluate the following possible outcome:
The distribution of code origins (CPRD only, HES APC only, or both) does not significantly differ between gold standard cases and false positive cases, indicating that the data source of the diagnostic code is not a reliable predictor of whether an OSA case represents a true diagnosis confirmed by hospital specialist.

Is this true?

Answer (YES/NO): NO